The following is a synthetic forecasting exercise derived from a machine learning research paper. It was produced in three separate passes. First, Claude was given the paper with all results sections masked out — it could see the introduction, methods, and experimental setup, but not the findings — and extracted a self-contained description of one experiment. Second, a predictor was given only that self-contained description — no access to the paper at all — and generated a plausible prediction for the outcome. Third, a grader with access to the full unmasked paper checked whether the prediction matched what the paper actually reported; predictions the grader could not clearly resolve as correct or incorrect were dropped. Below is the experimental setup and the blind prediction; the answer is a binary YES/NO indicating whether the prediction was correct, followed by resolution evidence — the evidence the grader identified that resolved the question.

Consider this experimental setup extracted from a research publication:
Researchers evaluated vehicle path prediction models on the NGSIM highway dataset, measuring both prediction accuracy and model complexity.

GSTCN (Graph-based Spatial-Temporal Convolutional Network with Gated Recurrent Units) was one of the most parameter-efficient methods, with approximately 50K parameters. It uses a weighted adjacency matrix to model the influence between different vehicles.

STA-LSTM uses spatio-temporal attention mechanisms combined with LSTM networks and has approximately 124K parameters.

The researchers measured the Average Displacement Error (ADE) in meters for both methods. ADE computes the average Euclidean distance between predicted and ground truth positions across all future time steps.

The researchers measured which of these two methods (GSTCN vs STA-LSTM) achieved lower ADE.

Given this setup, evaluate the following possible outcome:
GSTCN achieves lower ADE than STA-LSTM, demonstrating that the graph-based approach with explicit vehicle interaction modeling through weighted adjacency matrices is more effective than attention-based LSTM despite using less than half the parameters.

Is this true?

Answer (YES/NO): YES